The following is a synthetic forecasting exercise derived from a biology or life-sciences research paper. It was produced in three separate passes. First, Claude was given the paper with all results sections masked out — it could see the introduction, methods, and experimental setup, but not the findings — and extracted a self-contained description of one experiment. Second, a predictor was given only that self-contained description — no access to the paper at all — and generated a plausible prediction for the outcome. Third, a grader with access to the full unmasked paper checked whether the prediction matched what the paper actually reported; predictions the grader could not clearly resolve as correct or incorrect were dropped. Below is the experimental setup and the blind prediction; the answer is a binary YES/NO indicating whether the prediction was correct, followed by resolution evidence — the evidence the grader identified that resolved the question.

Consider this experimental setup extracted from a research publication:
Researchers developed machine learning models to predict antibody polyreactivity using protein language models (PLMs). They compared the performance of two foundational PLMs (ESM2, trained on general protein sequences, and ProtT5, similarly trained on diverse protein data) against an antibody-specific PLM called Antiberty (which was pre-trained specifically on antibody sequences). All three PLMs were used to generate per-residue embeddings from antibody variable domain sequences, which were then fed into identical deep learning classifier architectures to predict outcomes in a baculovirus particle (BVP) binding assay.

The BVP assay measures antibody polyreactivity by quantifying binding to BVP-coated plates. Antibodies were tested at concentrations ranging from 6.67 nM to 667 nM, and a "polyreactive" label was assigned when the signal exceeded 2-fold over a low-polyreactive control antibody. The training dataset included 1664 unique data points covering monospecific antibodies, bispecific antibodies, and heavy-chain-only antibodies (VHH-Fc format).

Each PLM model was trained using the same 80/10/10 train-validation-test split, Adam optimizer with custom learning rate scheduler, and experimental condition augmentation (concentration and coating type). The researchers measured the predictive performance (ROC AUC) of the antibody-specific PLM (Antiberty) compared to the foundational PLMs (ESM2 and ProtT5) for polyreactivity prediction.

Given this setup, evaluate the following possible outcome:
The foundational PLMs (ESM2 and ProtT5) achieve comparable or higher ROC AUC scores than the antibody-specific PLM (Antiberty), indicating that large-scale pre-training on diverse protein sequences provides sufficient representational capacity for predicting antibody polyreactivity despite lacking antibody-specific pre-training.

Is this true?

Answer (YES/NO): YES